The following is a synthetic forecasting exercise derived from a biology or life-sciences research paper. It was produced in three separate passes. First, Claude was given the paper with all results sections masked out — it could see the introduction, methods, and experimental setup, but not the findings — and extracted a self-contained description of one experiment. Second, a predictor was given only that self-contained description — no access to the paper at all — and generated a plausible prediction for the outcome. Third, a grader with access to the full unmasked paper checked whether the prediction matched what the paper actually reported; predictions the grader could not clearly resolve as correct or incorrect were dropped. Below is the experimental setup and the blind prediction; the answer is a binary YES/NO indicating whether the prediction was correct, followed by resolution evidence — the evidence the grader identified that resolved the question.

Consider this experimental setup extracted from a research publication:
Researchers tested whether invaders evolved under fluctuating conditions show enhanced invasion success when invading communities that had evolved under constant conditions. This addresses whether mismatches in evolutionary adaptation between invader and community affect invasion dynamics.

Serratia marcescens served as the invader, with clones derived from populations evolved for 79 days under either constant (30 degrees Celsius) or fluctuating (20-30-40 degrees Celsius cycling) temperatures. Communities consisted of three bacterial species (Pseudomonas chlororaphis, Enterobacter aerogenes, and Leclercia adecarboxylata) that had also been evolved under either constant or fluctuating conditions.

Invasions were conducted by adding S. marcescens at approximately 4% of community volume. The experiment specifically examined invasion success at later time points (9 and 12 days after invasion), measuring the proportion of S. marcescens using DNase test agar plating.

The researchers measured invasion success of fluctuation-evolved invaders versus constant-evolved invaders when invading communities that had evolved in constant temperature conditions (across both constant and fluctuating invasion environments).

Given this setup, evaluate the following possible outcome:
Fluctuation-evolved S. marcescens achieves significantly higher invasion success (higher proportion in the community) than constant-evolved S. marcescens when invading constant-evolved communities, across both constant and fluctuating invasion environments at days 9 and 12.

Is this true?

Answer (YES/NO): NO